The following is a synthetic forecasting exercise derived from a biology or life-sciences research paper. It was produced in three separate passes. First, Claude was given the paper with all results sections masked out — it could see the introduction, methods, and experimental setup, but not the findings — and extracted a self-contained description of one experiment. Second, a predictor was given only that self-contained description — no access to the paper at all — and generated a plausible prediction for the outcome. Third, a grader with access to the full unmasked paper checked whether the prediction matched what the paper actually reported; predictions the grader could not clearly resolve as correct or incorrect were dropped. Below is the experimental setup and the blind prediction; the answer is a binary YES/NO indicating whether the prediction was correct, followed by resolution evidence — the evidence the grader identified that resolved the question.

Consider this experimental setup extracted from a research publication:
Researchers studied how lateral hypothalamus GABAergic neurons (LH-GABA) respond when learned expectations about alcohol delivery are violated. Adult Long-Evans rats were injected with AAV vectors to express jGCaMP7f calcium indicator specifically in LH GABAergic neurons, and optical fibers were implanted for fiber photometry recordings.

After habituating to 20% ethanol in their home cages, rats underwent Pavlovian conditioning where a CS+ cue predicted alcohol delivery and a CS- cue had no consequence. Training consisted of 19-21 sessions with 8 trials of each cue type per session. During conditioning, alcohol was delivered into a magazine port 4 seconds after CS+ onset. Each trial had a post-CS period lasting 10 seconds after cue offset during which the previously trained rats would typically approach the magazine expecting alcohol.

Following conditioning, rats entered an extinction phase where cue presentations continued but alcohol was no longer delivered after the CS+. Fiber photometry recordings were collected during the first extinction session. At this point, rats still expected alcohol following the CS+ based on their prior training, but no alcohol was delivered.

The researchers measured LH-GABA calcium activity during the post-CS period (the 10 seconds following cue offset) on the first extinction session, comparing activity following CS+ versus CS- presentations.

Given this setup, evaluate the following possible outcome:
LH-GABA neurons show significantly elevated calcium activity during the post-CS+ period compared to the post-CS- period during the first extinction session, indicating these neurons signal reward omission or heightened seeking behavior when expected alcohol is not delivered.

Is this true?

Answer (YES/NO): YES